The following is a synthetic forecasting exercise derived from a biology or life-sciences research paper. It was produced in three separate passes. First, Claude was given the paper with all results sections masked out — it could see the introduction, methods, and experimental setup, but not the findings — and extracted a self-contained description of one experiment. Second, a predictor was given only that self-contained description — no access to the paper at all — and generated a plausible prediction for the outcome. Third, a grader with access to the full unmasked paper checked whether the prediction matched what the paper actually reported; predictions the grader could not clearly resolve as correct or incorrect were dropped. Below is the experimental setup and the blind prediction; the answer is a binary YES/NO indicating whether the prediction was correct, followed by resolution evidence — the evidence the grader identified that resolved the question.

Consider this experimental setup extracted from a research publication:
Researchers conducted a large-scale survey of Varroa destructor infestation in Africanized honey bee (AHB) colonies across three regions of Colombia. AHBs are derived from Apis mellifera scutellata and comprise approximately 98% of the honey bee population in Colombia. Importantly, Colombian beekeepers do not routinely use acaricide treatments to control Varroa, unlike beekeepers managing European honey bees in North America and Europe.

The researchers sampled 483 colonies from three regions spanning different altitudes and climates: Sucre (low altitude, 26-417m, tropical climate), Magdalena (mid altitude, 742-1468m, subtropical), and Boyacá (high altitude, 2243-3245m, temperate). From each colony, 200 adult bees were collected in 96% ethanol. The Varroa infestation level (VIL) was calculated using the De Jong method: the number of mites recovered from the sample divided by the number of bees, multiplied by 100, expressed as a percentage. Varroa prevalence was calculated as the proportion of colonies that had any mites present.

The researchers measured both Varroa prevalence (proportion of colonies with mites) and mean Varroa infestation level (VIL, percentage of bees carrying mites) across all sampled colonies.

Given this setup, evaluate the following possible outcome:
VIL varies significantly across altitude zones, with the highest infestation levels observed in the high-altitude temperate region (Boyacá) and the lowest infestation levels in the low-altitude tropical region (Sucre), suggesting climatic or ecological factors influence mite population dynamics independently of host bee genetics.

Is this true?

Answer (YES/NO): NO